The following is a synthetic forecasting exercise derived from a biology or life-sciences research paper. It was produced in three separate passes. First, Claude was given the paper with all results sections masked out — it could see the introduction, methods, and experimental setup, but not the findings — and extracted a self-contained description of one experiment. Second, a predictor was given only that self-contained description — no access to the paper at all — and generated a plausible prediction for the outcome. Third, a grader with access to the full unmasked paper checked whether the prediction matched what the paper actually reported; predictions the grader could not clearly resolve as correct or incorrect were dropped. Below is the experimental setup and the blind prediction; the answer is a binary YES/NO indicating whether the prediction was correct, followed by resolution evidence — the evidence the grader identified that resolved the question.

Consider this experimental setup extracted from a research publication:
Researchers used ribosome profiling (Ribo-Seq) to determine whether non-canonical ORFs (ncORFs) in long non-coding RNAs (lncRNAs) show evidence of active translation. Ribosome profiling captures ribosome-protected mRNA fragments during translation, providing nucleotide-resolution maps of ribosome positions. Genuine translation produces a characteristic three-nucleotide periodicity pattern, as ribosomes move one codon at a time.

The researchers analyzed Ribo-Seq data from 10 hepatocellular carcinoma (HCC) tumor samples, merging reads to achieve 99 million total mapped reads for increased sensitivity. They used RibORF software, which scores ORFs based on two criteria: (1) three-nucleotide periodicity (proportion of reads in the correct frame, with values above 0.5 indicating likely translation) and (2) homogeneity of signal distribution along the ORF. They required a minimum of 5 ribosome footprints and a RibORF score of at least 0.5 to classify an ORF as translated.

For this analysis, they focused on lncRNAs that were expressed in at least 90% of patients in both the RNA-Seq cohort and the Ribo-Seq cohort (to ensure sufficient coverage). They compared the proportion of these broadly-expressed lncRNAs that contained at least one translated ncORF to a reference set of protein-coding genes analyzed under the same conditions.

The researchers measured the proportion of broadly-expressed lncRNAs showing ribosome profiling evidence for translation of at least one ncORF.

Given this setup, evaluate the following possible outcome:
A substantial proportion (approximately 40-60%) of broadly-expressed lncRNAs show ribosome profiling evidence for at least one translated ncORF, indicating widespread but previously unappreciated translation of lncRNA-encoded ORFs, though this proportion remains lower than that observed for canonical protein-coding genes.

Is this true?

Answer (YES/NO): YES